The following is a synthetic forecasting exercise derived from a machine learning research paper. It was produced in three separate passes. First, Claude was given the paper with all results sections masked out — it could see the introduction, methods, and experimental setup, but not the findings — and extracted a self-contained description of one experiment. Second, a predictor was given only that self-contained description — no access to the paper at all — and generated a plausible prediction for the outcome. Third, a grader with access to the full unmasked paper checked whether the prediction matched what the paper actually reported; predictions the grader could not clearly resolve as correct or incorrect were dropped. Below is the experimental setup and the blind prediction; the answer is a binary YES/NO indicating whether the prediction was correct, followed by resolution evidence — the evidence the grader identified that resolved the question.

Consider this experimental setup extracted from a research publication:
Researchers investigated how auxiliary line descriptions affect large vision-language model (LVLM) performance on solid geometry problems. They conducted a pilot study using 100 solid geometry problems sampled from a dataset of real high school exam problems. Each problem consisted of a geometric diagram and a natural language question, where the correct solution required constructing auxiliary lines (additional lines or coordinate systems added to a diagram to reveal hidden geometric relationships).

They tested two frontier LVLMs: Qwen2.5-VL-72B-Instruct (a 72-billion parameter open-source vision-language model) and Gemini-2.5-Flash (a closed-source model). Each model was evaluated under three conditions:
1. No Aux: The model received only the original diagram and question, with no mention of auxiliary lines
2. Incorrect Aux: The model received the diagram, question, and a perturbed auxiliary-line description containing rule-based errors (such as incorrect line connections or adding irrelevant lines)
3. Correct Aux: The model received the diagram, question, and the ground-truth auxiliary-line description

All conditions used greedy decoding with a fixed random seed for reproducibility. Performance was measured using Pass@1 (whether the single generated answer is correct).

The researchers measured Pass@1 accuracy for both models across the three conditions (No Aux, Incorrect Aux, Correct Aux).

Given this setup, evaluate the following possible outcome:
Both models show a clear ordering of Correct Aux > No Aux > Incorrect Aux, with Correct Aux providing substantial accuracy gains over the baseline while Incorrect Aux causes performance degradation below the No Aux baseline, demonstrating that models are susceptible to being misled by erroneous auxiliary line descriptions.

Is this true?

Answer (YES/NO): YES